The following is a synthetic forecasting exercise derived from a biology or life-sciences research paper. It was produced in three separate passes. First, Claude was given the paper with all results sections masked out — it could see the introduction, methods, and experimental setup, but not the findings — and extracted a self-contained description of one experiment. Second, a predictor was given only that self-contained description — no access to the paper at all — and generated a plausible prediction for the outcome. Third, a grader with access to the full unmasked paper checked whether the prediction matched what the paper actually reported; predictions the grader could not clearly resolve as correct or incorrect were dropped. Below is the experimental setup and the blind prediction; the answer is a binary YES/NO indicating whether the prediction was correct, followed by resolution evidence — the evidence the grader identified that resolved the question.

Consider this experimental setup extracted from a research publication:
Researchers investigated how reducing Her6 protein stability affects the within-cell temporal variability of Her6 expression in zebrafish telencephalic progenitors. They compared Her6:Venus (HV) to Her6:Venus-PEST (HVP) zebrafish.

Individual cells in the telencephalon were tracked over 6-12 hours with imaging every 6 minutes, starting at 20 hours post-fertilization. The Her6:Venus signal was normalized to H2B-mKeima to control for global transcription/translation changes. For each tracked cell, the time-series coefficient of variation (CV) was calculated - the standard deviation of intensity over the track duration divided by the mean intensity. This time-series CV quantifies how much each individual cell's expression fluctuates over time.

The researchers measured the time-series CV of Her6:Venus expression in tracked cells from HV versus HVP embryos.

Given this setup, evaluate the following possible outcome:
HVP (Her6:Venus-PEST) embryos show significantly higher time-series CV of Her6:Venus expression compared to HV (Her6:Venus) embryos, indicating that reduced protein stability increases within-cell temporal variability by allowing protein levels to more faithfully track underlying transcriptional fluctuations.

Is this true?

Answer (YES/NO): YES